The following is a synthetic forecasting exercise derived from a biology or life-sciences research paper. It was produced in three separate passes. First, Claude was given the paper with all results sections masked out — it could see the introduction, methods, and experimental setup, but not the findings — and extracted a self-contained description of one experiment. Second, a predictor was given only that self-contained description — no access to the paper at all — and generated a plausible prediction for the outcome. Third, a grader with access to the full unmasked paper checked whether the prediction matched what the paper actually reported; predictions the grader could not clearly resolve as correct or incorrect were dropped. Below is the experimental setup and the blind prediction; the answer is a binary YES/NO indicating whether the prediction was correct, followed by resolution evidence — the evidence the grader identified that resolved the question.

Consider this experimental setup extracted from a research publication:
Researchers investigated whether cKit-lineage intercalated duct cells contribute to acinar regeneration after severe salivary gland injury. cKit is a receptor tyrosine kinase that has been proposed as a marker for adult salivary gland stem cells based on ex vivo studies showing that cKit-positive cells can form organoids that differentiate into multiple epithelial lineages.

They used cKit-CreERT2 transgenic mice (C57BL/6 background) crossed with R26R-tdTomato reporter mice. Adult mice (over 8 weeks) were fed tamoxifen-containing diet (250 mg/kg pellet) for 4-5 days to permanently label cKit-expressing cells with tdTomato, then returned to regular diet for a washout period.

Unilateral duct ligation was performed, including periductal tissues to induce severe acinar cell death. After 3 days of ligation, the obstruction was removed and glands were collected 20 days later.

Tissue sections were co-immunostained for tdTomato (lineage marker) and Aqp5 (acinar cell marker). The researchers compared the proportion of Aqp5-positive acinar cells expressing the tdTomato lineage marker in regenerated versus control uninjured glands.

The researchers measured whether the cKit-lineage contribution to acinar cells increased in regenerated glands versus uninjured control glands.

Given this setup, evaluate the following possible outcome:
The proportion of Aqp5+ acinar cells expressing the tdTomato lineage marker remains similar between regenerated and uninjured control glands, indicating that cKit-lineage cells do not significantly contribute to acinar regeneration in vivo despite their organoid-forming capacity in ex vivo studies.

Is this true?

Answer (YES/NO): NO